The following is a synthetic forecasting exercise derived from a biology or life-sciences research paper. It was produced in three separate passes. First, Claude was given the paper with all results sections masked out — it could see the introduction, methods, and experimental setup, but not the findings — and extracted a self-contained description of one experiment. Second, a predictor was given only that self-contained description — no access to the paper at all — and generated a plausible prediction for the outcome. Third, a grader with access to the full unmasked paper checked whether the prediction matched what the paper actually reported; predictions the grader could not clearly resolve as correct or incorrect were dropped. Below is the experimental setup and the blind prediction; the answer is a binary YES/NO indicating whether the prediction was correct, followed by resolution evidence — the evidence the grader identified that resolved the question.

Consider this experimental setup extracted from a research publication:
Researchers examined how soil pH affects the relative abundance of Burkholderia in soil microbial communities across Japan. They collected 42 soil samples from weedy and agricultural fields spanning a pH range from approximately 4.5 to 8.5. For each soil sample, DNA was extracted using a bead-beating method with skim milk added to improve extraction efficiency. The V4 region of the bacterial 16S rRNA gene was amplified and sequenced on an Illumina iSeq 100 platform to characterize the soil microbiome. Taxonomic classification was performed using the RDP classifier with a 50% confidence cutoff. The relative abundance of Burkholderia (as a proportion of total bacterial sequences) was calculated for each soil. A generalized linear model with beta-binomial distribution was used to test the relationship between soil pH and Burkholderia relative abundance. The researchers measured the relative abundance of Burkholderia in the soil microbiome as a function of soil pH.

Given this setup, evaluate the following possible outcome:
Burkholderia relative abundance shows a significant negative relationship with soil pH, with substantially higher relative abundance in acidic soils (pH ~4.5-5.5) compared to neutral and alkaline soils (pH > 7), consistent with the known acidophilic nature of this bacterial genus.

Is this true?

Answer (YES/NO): YES